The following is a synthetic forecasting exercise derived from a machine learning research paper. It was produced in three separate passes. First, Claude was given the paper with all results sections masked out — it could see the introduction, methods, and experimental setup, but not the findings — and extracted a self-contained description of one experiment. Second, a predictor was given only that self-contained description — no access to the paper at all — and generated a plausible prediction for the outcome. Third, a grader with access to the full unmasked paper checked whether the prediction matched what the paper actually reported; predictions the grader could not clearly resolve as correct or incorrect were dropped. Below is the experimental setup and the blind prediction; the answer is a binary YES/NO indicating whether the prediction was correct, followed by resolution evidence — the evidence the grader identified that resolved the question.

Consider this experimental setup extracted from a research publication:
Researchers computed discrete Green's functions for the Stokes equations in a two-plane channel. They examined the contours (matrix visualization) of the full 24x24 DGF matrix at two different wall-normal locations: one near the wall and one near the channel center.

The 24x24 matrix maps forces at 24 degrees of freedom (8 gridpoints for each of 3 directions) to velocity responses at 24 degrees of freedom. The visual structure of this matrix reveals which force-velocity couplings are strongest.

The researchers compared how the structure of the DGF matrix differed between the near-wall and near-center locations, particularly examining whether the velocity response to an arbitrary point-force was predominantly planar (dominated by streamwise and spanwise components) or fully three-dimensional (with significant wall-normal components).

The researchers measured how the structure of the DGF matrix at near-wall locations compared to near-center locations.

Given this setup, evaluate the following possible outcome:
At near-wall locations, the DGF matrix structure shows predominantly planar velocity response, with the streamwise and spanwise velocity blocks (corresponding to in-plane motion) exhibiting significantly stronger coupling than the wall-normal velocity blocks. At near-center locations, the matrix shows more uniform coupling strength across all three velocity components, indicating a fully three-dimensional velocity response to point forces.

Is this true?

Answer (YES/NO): YES